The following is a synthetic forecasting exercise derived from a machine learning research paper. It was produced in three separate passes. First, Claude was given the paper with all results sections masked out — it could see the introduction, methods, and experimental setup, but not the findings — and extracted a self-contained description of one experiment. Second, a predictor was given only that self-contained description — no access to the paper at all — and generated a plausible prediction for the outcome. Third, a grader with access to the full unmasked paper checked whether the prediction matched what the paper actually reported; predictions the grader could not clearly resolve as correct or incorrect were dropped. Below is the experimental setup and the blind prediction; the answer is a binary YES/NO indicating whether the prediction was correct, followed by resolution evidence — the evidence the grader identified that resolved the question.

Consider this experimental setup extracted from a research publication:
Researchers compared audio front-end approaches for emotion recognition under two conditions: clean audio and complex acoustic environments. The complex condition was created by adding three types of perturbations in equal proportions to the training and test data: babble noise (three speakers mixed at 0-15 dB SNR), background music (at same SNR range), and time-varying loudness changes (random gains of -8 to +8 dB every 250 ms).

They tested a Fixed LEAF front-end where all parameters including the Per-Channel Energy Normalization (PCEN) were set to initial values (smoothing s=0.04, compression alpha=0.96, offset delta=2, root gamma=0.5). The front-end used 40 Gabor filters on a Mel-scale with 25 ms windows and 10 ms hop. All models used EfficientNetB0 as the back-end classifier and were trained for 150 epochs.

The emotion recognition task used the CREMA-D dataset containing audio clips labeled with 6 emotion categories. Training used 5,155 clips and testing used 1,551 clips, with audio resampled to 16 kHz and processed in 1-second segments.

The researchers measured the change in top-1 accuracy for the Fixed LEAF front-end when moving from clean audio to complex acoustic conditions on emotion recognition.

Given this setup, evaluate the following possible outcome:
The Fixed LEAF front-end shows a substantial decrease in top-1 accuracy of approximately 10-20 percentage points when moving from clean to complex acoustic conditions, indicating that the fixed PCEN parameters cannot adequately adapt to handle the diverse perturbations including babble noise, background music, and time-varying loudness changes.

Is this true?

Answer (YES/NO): NO